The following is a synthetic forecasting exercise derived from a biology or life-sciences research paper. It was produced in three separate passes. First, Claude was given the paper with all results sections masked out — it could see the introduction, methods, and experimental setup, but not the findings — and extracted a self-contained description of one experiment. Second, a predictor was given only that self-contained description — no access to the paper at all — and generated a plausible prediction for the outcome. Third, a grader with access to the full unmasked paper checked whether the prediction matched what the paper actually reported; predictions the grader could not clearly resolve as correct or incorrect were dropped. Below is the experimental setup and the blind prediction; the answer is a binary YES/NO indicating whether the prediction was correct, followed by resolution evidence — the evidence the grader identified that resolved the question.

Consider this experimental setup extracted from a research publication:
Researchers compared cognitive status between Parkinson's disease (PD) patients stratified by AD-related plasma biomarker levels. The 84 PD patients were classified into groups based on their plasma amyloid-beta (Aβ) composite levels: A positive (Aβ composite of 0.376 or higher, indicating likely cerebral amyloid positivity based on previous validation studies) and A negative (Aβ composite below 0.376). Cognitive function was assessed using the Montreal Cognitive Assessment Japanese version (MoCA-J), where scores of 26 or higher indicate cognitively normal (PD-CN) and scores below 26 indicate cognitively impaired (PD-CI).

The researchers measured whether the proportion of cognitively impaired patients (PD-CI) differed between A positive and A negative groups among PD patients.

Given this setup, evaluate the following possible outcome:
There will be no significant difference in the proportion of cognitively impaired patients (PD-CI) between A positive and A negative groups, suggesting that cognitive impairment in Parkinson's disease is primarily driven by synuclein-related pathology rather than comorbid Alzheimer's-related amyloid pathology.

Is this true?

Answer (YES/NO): NO